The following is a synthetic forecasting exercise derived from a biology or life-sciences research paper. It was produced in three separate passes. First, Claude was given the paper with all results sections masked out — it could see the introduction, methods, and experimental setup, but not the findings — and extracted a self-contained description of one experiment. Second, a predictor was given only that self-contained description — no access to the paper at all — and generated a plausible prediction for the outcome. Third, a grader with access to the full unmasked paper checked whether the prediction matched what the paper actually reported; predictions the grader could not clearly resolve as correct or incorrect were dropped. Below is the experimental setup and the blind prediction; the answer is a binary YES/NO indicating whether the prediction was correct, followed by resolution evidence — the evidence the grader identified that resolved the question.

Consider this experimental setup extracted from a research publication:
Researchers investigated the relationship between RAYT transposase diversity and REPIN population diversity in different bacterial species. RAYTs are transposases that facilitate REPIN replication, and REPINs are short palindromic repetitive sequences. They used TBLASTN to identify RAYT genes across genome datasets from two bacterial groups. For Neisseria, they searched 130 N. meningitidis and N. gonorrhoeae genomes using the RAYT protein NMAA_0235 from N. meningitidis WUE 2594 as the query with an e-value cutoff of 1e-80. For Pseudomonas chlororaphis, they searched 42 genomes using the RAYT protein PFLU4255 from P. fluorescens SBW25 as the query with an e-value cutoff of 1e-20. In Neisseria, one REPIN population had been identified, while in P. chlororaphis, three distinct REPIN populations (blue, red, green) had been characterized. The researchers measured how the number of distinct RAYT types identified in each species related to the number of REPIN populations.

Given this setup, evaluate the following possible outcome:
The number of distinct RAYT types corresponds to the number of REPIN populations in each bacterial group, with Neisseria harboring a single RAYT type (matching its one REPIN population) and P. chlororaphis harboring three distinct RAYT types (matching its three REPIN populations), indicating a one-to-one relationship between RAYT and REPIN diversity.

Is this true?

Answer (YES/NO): YES